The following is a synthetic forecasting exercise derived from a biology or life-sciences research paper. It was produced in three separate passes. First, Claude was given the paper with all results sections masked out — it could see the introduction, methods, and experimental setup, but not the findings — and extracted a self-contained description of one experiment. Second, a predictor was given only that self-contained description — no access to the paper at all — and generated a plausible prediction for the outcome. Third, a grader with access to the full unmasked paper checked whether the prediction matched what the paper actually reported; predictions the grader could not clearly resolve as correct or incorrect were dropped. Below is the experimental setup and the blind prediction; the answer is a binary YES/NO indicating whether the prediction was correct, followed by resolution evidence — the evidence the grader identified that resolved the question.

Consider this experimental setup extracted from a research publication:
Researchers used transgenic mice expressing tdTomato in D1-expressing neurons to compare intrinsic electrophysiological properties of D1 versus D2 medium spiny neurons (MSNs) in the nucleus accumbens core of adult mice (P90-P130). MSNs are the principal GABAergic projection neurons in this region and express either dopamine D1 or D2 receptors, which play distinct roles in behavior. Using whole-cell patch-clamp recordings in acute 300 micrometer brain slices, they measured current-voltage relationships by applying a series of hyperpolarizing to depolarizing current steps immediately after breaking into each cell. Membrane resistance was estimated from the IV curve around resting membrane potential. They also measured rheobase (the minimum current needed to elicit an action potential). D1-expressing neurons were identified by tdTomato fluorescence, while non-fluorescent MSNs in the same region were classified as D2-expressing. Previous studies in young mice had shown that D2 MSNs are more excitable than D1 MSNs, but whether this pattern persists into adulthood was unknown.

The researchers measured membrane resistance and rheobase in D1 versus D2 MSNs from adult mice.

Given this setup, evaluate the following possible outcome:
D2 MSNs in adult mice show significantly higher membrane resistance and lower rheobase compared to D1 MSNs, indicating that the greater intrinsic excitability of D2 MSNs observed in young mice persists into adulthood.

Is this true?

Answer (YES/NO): NO